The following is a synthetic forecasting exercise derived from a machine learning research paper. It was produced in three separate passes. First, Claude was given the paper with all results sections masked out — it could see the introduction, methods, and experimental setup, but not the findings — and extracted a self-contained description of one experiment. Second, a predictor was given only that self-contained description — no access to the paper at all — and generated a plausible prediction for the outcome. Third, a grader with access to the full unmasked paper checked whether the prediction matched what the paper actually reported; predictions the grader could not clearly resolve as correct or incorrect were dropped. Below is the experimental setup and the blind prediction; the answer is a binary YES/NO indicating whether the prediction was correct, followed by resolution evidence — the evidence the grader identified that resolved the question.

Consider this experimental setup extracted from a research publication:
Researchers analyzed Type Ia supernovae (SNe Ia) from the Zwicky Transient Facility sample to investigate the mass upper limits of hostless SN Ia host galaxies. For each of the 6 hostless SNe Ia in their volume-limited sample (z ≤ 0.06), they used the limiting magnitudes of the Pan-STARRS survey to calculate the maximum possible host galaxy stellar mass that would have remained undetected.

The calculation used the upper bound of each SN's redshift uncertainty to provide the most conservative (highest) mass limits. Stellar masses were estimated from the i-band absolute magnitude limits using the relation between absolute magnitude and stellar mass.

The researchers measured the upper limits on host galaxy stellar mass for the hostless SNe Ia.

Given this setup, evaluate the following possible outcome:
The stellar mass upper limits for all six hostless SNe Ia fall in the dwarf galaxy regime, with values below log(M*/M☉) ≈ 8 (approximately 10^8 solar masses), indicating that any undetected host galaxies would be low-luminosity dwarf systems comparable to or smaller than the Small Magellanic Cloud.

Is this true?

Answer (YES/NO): YES